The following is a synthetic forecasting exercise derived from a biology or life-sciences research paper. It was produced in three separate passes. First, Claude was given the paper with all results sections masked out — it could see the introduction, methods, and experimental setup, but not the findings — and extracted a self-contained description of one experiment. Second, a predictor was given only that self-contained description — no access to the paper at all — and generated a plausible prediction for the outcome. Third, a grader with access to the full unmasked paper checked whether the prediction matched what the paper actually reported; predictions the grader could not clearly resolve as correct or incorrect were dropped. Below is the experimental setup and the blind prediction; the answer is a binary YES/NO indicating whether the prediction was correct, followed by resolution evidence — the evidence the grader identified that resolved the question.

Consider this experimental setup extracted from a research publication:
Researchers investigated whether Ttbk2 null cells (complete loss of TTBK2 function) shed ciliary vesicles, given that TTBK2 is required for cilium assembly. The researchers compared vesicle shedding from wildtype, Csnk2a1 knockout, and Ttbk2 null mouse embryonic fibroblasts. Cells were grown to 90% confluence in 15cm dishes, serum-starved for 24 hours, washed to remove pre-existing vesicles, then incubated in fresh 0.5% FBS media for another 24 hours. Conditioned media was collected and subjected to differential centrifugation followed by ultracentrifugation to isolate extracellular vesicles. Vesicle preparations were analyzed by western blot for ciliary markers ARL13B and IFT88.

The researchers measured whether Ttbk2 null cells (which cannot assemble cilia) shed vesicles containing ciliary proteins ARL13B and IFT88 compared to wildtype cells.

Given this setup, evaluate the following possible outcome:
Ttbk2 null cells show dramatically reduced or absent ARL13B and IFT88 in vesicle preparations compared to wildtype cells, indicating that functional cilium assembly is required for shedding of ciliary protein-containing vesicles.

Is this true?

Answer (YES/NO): YES